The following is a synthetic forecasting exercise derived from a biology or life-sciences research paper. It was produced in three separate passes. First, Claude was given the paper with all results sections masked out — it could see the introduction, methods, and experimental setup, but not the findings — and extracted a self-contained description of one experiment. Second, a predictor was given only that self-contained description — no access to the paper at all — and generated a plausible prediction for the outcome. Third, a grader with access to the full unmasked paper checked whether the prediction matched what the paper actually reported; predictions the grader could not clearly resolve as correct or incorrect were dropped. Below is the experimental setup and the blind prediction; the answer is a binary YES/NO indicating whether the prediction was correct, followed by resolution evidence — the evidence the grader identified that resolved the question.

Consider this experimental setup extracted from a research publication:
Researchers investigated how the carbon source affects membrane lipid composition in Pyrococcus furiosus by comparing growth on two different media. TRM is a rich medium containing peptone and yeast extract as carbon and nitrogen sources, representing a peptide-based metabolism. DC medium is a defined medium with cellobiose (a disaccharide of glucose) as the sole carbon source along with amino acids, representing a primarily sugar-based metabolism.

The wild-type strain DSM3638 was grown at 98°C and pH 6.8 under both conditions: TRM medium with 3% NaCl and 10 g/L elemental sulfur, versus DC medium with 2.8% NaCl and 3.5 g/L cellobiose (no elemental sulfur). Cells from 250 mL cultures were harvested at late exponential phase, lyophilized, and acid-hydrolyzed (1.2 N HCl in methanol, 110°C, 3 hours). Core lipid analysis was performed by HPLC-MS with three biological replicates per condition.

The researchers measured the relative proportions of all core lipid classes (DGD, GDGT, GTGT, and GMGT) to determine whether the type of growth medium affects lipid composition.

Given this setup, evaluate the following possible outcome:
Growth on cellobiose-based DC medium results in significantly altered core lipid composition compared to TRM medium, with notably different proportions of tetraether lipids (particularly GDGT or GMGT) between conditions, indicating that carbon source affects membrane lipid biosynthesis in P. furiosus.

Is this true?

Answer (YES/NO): NO